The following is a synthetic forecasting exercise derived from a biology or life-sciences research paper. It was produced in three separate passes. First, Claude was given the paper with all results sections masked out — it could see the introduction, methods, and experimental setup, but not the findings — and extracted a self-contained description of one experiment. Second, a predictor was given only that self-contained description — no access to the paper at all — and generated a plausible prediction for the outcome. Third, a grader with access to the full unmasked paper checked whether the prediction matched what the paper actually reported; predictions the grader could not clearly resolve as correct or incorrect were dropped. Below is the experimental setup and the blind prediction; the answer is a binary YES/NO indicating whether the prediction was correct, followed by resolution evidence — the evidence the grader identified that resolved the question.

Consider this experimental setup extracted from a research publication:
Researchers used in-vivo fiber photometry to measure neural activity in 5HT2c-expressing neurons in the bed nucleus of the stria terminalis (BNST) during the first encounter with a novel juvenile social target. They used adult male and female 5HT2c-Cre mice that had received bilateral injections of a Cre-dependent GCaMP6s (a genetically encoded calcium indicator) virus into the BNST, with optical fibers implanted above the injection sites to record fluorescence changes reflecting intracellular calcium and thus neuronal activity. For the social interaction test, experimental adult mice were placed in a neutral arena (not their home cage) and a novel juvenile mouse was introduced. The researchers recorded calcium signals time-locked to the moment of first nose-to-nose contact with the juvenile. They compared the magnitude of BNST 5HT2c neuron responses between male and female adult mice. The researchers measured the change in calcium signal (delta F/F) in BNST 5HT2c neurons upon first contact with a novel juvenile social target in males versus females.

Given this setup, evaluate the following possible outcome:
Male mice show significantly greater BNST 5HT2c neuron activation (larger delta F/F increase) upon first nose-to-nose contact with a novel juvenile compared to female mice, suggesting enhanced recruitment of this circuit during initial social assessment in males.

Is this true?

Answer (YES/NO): YES